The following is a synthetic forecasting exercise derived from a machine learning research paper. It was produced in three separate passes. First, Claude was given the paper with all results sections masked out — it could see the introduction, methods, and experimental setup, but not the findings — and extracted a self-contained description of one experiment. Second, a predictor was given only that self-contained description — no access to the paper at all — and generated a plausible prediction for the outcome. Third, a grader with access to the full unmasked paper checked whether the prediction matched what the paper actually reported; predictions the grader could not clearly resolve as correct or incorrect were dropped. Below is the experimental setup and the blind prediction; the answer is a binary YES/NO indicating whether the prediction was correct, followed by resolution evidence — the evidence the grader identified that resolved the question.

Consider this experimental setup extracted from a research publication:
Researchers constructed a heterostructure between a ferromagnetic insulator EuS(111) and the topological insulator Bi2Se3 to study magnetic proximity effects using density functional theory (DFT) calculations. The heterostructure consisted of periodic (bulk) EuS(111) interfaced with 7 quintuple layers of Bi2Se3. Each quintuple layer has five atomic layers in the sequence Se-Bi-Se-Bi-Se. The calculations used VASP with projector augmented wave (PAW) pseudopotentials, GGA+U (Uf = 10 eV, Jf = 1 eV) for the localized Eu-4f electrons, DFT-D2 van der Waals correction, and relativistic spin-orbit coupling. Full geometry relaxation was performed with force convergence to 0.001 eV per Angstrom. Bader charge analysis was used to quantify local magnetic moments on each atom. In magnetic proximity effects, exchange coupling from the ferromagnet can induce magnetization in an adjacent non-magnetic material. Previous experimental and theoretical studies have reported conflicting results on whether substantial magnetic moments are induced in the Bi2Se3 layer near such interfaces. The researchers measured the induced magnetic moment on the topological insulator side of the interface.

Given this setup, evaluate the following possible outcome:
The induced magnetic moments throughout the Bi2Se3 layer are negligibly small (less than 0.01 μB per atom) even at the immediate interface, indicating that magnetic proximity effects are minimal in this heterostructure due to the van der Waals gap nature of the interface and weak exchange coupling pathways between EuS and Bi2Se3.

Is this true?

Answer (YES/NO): YES